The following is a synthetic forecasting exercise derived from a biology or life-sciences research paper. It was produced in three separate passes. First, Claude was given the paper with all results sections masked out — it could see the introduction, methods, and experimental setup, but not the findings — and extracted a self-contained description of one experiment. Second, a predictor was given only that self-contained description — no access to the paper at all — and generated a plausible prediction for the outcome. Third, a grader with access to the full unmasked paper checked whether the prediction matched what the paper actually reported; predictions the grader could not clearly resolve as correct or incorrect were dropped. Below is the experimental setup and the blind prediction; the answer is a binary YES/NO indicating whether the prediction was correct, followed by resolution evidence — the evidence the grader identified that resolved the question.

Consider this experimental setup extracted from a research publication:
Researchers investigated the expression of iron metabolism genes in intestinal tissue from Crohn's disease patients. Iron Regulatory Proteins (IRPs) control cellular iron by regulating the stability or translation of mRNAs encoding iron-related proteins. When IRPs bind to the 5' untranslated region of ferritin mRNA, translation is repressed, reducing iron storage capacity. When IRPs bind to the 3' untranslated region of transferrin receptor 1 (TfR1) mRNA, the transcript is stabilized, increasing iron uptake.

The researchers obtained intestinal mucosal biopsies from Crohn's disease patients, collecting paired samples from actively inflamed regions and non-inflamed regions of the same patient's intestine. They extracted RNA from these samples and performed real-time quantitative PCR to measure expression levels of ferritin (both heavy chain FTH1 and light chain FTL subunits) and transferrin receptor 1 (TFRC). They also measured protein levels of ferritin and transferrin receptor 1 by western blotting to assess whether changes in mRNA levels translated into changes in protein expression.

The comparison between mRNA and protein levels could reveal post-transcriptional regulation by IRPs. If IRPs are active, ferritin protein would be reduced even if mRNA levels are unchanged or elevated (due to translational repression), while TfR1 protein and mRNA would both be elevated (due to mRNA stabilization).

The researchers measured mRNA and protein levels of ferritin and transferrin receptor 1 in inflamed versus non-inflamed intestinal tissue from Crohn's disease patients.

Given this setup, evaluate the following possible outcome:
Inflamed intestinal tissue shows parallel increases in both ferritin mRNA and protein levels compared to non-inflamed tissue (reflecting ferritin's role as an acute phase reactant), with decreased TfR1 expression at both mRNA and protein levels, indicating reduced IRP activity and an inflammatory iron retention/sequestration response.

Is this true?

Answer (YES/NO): NO